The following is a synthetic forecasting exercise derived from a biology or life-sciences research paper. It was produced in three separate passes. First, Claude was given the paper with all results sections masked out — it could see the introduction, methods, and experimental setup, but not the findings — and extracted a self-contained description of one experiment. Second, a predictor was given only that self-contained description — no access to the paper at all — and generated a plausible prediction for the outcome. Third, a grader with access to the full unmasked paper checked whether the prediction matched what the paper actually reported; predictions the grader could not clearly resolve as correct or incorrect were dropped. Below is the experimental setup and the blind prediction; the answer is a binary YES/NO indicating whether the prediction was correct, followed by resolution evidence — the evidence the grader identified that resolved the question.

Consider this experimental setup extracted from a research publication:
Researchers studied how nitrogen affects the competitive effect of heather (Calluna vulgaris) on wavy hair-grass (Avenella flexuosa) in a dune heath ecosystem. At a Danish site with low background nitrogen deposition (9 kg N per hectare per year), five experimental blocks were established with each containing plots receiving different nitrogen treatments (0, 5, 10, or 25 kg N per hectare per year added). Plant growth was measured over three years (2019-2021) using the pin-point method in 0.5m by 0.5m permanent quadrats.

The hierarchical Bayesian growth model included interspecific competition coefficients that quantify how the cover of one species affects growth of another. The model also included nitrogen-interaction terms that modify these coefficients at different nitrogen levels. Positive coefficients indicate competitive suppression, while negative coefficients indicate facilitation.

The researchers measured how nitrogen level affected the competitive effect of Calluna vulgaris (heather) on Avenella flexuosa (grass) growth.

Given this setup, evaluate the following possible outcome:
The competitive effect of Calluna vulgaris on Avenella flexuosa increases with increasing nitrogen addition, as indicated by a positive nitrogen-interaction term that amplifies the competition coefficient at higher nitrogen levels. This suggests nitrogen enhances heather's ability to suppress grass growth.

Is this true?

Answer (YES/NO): NO